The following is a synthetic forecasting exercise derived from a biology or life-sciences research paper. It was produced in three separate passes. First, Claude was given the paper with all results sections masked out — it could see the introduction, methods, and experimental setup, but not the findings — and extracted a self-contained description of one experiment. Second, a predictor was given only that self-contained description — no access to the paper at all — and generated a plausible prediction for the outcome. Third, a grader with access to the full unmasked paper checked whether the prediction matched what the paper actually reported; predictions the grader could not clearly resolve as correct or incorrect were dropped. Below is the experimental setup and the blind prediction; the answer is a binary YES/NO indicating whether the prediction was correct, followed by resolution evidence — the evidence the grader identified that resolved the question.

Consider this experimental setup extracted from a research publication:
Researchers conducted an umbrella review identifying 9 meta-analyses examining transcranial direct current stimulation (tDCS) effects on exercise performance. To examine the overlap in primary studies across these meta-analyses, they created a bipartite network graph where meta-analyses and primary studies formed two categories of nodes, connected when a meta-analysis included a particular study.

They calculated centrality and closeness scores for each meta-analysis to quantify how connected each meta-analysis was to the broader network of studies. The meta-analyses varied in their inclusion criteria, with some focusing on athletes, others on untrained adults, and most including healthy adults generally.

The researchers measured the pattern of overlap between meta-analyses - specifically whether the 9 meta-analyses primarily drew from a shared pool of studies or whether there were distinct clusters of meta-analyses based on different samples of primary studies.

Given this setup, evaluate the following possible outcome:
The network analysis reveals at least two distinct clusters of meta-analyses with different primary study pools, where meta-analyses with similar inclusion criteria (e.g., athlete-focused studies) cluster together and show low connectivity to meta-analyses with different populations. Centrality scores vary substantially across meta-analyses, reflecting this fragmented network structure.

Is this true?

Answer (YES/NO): NO